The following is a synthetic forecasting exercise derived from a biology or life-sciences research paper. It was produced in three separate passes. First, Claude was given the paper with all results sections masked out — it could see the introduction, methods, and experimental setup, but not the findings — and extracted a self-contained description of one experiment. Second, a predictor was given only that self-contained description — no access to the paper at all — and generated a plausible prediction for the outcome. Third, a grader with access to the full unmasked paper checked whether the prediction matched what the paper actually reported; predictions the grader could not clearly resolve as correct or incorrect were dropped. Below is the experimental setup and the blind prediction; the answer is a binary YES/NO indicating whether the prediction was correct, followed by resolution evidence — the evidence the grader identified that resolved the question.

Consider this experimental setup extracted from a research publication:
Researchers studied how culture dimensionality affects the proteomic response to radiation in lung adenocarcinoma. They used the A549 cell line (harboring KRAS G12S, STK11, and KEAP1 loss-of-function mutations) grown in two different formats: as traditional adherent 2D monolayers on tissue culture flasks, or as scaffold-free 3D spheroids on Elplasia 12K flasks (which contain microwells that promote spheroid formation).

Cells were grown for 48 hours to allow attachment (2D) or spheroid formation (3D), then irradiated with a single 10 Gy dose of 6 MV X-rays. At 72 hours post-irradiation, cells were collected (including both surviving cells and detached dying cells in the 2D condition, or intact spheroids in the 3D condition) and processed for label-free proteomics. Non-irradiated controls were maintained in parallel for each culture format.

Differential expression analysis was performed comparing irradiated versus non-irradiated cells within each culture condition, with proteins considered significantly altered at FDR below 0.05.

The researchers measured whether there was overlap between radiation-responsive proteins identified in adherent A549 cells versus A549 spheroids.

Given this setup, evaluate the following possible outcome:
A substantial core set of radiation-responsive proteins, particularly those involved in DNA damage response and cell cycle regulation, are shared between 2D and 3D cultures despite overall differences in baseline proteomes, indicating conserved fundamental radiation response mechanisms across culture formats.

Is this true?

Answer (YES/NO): NO